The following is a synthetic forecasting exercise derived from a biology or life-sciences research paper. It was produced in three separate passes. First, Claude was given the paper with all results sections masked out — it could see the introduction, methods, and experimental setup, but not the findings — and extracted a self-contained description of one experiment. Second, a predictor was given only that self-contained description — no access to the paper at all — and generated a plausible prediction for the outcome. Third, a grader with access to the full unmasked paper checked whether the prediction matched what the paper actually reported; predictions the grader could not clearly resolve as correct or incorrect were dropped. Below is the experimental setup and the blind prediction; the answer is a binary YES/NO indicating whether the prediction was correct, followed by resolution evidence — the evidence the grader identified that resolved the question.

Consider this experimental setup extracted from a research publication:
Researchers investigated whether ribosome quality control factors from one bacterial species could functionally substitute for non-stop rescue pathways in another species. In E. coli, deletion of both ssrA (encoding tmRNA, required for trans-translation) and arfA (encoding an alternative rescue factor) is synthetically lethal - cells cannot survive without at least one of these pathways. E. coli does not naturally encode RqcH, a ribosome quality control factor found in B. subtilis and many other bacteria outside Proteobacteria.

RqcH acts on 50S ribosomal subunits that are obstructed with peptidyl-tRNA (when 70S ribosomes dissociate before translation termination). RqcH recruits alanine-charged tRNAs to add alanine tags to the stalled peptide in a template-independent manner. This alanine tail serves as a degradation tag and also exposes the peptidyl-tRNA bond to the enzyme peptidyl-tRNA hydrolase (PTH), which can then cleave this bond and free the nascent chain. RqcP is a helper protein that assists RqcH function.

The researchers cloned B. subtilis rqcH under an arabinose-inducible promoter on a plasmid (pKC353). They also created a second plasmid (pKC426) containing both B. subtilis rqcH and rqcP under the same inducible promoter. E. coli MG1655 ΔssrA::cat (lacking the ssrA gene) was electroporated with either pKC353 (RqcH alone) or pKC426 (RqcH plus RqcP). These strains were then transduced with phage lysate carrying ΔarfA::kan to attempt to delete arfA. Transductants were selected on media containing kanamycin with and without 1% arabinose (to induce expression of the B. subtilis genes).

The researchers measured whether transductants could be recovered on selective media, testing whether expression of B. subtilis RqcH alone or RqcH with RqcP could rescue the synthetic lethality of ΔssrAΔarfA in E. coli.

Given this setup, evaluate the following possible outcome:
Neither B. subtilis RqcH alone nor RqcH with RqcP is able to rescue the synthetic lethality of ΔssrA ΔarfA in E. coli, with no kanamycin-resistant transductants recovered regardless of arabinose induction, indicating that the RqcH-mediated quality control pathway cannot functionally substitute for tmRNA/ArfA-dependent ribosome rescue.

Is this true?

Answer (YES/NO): NO